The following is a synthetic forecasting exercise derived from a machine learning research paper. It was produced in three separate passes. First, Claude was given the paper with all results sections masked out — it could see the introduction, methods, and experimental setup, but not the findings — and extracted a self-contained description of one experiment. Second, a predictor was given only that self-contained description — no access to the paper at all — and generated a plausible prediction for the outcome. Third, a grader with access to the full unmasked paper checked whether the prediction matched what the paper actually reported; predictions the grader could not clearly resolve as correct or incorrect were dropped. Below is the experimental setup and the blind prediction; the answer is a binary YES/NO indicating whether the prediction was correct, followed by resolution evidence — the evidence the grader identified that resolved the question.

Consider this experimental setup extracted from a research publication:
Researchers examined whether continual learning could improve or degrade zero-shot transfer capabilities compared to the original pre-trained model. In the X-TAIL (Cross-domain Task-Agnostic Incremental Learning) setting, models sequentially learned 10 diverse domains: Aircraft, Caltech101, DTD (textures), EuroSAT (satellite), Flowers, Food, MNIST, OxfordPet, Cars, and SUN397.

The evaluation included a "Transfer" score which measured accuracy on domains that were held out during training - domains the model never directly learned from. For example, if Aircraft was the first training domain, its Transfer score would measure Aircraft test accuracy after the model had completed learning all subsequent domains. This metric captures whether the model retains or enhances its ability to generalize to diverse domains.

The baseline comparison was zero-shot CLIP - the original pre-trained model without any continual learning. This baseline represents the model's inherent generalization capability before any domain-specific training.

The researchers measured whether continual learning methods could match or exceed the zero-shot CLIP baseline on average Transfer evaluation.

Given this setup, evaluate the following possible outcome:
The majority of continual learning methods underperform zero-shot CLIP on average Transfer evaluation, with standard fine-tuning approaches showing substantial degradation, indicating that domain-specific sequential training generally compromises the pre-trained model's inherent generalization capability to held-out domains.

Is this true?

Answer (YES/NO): YES